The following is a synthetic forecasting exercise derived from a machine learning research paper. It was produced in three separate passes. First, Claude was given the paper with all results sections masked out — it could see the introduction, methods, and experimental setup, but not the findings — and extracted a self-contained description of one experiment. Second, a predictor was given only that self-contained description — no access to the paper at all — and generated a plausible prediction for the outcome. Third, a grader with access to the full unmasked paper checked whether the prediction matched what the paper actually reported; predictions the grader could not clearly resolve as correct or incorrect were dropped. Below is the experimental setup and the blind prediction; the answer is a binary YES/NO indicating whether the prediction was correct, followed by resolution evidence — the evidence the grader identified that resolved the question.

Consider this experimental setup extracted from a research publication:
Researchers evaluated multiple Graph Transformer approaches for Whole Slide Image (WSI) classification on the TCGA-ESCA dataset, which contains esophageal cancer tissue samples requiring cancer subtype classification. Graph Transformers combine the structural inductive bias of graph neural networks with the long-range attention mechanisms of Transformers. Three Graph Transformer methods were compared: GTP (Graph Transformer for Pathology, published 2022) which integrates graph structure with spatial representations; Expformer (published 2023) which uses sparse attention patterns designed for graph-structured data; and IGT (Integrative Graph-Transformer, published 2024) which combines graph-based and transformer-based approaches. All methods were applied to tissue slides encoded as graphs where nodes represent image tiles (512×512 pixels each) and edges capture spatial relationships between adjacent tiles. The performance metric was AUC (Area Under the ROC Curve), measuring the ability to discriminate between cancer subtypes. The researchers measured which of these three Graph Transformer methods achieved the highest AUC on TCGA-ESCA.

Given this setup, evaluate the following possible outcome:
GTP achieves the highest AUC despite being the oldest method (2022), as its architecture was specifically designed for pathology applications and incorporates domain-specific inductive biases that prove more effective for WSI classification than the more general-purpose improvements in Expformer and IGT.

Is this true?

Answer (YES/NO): NO